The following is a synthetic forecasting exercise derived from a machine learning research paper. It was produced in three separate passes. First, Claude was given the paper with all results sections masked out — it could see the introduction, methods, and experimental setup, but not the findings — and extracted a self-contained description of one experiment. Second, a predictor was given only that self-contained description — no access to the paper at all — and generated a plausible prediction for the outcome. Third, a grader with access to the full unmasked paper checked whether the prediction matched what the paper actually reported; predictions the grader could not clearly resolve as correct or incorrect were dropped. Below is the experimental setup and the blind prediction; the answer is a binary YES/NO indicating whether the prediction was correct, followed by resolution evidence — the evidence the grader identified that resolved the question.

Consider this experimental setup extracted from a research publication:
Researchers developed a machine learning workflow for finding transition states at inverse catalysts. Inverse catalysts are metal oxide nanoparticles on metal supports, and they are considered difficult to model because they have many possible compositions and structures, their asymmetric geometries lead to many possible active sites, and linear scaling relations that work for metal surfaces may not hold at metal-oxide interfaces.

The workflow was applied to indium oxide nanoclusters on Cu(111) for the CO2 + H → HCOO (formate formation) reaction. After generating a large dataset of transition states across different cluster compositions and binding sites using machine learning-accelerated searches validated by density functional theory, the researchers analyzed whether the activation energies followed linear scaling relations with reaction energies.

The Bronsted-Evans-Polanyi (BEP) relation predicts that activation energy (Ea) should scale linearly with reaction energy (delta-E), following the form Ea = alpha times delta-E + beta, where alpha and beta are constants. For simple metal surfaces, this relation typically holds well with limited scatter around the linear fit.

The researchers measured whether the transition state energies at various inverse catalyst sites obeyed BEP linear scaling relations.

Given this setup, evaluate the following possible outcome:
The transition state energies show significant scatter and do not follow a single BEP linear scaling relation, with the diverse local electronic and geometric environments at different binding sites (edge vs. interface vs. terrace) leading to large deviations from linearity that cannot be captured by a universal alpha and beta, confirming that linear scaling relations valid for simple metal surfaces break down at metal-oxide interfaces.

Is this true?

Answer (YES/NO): YES